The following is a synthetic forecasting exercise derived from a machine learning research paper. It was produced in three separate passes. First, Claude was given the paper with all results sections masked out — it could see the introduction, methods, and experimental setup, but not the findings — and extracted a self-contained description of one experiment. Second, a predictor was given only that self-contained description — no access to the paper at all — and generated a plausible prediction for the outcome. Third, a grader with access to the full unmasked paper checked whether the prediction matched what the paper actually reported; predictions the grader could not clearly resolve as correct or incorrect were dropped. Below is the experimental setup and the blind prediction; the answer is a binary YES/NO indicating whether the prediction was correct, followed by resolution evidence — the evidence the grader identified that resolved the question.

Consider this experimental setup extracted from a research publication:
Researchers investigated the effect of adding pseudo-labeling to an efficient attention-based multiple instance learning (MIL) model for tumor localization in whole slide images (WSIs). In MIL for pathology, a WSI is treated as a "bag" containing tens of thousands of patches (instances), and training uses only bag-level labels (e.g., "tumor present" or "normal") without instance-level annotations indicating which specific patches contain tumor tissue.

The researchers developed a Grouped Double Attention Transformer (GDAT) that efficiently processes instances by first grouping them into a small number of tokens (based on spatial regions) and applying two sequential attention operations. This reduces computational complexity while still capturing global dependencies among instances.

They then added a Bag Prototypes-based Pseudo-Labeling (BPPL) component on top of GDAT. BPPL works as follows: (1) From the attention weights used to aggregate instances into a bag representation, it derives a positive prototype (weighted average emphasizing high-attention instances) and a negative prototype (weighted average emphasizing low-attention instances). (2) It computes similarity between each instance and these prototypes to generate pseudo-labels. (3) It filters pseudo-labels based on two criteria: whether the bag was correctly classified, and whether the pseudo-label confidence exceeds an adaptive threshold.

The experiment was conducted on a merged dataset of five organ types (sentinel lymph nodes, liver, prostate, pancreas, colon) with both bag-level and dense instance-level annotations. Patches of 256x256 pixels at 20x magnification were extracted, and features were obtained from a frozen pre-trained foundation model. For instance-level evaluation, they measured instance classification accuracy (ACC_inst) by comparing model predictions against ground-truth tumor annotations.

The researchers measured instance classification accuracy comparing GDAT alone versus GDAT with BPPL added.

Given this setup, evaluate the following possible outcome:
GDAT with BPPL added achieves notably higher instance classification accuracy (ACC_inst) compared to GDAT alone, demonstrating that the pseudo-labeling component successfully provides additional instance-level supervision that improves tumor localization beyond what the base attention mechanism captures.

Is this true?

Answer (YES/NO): YES